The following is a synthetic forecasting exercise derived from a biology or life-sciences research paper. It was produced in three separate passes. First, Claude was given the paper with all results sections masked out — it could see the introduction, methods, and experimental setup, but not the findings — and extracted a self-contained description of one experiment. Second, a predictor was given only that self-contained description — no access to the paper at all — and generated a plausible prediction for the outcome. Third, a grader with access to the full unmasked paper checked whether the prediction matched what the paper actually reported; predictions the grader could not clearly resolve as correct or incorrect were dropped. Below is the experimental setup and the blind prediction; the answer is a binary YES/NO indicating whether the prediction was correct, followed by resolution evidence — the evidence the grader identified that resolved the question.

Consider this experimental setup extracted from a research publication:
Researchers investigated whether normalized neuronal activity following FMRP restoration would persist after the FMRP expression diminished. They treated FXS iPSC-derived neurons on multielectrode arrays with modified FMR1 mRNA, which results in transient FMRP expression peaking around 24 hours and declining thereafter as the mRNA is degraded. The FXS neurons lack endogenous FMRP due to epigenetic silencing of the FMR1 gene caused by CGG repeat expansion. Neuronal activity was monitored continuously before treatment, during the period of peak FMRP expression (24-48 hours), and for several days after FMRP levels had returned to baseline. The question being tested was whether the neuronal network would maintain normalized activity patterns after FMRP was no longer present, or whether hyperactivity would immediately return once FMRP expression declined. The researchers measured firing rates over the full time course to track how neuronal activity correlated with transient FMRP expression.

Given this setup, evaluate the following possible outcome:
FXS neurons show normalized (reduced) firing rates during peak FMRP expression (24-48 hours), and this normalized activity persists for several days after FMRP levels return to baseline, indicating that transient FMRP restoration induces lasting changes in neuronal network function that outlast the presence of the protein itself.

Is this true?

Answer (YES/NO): NO